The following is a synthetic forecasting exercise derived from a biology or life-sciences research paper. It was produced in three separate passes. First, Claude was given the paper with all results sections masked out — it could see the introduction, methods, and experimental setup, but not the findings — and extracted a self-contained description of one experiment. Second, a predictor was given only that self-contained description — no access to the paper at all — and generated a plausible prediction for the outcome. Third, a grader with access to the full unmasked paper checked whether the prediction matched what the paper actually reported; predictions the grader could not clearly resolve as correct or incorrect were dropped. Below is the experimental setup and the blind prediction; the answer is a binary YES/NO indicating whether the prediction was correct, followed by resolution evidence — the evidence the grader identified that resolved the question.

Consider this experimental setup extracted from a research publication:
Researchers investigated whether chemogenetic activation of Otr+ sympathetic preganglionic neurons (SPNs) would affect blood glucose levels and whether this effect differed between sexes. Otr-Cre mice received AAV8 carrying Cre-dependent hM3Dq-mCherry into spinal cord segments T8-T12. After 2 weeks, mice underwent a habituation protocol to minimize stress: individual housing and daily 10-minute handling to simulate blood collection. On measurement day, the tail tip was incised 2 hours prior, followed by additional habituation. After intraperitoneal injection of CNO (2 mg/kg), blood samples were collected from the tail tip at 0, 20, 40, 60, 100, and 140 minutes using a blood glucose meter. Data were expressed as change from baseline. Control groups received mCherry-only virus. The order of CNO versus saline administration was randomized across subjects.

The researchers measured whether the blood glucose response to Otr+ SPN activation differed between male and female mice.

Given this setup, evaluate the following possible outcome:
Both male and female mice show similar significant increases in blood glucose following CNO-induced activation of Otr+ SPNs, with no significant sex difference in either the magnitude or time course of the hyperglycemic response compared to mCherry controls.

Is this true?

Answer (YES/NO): NO